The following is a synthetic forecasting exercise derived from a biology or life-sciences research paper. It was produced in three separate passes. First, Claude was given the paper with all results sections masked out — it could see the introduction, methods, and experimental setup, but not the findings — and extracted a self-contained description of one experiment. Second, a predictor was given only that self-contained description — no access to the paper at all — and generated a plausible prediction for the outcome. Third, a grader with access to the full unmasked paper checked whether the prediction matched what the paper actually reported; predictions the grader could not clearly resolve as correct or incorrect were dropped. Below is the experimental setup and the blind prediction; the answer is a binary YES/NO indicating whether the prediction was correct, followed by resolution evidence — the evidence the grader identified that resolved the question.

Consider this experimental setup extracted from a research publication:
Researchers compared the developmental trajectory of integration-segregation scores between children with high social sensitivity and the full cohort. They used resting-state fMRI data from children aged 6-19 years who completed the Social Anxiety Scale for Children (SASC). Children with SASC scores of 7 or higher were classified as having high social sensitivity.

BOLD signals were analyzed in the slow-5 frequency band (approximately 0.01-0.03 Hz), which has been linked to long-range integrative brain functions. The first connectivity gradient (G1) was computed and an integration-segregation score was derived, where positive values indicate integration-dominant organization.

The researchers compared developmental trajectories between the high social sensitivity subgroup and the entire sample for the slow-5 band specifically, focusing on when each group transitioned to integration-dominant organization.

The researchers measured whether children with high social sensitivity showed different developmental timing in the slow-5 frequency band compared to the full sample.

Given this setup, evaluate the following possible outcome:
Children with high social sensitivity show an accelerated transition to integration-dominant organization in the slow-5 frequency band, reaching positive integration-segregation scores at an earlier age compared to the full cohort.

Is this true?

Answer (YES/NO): YES